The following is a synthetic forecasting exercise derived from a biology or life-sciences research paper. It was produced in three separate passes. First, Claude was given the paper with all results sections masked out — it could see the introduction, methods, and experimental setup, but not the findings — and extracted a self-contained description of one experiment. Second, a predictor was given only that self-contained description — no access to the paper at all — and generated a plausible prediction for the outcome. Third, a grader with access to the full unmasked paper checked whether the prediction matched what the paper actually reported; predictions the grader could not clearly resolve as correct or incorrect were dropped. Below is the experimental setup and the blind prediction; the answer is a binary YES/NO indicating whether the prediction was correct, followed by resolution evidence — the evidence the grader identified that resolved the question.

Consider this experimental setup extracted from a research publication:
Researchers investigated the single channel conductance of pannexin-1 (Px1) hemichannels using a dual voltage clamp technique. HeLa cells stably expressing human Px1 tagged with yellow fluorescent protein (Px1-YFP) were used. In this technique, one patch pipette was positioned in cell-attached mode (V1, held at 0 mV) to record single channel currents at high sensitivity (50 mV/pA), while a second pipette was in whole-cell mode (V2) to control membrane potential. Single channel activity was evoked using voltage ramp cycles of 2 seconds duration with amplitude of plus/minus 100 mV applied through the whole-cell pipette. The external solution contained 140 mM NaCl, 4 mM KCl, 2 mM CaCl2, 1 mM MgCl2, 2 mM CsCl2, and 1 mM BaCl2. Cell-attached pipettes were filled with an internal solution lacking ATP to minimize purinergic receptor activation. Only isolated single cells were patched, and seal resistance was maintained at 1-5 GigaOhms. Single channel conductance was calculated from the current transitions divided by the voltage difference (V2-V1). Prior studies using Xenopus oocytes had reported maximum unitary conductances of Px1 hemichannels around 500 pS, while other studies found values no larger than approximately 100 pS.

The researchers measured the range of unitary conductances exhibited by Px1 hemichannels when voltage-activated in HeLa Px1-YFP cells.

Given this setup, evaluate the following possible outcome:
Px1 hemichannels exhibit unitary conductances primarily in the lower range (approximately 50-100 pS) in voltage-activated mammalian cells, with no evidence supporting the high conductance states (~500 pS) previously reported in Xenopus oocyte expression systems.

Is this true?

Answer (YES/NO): YES